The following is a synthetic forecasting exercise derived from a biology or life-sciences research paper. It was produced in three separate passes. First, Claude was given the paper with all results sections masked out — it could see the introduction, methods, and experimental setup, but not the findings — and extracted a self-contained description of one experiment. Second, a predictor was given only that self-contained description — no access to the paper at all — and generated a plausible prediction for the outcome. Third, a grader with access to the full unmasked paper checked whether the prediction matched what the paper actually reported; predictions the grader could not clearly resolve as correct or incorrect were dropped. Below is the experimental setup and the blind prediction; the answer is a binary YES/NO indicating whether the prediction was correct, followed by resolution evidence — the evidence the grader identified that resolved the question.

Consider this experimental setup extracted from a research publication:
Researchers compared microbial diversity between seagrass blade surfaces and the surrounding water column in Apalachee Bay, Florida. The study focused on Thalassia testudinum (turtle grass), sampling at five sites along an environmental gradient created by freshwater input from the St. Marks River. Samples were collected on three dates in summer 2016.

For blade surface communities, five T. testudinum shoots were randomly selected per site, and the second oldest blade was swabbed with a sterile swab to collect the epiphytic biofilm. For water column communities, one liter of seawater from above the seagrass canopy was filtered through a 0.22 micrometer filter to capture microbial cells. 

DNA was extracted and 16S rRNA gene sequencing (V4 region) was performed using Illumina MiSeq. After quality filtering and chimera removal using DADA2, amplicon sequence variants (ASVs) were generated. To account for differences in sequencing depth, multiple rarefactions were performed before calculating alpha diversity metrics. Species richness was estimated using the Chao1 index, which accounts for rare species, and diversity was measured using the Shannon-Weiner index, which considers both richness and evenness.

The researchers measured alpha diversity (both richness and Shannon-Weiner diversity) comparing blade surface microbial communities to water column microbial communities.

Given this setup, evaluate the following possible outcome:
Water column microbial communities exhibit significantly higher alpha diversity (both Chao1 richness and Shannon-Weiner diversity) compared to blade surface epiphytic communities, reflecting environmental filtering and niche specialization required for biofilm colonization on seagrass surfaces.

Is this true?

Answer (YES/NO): NO